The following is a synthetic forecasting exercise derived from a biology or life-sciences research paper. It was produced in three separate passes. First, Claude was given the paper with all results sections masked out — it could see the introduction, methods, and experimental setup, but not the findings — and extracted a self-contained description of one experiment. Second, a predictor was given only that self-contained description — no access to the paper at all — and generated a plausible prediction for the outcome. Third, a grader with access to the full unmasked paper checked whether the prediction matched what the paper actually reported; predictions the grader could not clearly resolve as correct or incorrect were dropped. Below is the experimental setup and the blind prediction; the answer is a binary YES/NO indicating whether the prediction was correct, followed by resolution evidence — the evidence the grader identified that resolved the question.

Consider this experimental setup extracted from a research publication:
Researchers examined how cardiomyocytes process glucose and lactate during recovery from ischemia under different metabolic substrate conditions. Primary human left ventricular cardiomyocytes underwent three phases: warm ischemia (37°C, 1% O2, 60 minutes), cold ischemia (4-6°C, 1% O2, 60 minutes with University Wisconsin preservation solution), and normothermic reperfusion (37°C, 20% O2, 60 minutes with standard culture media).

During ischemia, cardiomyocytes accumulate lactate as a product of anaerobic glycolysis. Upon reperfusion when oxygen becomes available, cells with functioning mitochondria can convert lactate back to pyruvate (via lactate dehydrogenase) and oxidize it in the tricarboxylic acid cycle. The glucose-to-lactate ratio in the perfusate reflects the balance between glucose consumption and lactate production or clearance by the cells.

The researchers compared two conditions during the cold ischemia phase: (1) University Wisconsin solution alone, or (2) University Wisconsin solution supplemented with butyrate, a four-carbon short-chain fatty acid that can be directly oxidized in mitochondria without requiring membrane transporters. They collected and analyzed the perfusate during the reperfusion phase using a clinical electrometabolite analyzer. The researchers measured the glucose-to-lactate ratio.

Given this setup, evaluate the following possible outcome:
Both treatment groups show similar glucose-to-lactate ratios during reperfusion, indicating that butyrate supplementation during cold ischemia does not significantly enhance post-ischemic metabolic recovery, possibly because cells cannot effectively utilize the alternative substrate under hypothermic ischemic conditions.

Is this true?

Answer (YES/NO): NO